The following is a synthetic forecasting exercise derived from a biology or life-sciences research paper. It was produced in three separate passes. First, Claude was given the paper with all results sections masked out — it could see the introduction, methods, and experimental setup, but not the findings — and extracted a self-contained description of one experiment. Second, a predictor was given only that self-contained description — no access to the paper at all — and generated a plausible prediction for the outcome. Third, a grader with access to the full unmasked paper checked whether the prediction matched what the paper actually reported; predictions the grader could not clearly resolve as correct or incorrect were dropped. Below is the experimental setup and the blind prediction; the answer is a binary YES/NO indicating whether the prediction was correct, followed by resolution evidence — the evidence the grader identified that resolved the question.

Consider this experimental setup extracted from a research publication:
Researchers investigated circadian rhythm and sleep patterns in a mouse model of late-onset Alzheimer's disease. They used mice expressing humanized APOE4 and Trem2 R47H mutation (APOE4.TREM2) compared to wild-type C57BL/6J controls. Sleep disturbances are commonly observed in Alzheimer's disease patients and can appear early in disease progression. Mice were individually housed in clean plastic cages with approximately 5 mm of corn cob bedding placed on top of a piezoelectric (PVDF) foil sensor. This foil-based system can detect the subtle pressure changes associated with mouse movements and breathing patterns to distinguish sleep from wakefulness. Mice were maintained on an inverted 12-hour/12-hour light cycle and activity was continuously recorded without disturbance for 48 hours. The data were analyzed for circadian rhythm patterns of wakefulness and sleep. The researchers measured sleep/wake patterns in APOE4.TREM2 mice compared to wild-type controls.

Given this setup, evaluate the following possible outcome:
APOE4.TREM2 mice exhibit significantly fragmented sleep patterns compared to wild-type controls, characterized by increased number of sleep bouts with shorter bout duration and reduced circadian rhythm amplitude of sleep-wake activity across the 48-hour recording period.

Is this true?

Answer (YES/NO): NO